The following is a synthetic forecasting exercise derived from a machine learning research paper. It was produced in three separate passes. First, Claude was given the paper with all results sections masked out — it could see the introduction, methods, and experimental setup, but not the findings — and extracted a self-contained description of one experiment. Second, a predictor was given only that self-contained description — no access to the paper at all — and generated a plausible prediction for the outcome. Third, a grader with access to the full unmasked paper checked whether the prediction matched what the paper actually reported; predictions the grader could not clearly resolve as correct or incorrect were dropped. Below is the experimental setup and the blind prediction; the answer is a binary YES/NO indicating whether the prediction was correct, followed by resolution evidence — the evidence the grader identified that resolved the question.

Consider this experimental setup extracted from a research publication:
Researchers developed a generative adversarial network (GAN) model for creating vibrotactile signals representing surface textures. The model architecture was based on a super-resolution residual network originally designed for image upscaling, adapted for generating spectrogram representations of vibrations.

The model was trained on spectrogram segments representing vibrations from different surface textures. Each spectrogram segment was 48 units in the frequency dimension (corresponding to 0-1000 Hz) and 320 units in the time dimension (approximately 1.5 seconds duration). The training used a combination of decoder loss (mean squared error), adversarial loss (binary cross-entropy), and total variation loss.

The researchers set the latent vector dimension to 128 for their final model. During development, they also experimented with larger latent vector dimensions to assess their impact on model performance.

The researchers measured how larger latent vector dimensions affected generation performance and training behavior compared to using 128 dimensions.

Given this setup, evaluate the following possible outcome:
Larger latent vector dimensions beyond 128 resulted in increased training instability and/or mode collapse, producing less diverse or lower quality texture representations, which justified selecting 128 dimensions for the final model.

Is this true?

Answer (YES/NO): NO